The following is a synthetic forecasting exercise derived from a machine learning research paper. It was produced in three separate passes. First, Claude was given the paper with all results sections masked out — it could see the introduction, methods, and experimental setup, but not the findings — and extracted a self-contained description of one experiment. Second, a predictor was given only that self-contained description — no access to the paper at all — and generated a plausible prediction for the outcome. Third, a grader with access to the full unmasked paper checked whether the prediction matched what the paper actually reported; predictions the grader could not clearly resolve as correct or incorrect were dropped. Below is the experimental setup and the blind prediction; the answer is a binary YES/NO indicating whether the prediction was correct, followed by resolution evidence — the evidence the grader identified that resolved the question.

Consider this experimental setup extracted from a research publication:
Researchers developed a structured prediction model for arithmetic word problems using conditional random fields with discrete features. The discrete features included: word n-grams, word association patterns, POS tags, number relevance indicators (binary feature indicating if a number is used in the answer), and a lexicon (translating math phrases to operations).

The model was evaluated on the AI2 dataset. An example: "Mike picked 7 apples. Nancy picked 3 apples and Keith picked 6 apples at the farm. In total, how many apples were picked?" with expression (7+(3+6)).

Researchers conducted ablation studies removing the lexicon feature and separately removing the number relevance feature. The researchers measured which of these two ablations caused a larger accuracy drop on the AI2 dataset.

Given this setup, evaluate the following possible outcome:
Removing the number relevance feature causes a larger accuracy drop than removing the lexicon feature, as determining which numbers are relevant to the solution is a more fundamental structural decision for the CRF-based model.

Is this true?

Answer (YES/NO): YES